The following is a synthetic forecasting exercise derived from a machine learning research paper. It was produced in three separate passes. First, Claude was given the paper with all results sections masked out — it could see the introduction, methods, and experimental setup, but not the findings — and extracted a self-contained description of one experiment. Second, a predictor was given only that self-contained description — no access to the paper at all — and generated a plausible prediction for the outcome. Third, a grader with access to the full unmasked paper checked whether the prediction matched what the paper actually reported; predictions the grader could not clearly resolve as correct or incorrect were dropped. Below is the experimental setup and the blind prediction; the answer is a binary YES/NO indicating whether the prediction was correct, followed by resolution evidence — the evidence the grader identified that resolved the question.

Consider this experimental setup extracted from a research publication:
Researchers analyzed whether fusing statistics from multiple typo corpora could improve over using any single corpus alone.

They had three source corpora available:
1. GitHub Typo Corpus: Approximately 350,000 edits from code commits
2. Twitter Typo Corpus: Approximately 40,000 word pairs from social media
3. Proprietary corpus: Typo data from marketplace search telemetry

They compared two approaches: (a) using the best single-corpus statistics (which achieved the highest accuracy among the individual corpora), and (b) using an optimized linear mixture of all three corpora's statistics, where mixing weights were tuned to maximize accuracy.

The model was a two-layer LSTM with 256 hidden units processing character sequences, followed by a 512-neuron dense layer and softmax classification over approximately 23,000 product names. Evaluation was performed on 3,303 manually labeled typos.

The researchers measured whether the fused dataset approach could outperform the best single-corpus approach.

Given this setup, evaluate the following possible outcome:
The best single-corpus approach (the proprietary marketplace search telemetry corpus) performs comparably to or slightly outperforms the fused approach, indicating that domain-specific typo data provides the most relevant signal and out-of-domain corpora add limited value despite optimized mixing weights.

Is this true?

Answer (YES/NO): NO